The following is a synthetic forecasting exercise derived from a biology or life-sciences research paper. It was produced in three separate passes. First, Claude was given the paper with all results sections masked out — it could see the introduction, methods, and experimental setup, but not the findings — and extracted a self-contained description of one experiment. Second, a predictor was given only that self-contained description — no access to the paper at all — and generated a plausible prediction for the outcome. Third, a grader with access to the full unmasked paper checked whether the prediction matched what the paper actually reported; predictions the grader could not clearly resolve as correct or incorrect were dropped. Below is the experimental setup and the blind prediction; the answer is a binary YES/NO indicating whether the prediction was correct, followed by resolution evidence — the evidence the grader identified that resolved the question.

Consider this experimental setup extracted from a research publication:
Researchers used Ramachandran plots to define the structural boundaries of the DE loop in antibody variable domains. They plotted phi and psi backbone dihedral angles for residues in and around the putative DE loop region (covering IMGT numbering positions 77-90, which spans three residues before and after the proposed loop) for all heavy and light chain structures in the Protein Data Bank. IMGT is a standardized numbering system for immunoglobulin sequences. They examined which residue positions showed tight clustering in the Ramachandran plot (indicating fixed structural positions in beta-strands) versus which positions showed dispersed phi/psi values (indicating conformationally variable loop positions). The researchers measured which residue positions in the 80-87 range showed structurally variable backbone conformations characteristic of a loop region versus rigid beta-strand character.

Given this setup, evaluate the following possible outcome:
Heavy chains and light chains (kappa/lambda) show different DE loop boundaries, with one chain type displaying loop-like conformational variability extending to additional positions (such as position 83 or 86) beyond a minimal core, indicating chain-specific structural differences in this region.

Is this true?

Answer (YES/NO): YES